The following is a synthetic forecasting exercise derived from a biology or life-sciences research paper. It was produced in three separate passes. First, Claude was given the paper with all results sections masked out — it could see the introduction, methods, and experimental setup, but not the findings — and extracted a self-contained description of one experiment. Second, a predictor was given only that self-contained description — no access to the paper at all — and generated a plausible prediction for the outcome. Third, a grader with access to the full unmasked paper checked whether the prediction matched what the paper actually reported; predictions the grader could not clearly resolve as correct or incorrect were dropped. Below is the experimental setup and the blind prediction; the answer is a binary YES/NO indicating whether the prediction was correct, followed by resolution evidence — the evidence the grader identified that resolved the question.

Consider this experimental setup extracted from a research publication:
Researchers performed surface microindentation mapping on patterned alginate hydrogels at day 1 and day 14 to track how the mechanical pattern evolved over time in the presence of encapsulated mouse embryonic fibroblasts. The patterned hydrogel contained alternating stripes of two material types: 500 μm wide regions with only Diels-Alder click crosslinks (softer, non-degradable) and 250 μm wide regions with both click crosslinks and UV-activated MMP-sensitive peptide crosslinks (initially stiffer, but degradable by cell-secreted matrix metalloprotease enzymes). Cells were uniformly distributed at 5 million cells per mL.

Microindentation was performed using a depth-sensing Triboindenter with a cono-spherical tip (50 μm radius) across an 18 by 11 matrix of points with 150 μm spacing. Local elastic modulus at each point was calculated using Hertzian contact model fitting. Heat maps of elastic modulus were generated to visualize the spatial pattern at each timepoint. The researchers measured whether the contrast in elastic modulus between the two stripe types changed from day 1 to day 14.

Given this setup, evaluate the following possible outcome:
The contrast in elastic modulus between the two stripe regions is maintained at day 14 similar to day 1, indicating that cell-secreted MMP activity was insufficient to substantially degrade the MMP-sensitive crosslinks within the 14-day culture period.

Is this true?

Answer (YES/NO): NO